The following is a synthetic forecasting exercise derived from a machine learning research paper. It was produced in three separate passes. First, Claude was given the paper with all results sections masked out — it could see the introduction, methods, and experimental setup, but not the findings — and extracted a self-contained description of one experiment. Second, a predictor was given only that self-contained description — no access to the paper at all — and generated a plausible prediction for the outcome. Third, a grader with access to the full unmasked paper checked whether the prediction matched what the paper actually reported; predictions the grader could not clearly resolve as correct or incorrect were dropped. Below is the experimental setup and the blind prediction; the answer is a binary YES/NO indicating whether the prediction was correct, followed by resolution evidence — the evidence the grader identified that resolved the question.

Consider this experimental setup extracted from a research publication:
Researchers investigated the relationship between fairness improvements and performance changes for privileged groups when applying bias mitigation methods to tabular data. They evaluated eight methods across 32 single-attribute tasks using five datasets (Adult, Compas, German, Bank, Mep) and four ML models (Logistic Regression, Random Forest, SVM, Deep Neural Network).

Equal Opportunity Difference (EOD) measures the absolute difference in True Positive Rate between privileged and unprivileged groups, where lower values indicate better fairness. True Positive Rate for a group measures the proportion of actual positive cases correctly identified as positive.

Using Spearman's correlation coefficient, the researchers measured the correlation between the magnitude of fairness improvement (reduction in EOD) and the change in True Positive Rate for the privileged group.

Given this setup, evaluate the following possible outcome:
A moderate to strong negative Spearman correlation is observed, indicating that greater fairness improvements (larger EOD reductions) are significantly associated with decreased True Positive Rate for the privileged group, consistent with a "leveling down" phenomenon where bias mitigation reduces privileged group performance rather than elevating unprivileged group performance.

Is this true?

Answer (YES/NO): NO